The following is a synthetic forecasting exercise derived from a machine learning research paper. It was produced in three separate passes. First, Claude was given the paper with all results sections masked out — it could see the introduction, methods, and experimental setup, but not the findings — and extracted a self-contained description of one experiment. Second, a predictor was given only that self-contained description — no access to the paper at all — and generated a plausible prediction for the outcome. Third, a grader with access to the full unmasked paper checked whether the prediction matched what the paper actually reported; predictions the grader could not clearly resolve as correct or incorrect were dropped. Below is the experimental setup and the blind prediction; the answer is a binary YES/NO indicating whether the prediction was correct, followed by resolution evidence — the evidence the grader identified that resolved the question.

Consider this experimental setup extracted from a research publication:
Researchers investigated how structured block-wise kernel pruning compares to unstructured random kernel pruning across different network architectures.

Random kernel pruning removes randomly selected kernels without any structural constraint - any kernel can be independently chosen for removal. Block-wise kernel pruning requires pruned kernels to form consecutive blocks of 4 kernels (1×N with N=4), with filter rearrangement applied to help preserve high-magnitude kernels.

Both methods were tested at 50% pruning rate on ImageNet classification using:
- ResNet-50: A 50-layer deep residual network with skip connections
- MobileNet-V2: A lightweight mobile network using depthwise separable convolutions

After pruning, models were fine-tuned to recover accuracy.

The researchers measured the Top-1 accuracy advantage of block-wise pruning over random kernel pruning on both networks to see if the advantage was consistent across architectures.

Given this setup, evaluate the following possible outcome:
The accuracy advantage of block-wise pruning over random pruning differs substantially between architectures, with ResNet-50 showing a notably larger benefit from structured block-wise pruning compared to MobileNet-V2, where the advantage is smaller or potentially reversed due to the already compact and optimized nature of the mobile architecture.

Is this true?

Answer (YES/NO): NO